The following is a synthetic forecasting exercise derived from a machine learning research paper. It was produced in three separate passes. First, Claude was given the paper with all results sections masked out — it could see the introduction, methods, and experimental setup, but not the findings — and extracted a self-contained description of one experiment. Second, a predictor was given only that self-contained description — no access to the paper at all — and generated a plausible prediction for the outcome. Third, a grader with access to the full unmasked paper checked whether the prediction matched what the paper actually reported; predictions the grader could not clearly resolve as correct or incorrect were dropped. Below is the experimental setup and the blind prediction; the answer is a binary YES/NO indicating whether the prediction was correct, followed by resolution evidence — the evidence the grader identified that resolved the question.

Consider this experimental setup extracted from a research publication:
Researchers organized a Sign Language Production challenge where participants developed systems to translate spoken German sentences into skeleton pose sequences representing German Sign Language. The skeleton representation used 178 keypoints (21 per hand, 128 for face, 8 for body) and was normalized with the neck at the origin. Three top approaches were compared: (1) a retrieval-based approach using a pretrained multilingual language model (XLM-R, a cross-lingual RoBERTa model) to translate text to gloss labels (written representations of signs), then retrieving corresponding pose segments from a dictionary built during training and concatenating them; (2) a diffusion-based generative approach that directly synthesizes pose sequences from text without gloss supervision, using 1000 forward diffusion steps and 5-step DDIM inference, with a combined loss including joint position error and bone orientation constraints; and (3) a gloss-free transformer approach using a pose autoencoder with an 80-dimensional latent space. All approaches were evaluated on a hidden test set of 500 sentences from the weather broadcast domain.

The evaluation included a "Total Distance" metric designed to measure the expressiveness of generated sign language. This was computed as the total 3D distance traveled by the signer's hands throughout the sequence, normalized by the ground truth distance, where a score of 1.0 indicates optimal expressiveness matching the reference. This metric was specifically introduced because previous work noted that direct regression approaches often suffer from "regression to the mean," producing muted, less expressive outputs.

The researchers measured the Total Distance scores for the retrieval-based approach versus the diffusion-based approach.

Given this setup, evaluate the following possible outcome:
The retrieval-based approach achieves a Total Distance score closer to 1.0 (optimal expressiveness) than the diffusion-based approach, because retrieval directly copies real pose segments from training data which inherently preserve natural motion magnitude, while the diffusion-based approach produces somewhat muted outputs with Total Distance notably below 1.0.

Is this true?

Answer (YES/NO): NO